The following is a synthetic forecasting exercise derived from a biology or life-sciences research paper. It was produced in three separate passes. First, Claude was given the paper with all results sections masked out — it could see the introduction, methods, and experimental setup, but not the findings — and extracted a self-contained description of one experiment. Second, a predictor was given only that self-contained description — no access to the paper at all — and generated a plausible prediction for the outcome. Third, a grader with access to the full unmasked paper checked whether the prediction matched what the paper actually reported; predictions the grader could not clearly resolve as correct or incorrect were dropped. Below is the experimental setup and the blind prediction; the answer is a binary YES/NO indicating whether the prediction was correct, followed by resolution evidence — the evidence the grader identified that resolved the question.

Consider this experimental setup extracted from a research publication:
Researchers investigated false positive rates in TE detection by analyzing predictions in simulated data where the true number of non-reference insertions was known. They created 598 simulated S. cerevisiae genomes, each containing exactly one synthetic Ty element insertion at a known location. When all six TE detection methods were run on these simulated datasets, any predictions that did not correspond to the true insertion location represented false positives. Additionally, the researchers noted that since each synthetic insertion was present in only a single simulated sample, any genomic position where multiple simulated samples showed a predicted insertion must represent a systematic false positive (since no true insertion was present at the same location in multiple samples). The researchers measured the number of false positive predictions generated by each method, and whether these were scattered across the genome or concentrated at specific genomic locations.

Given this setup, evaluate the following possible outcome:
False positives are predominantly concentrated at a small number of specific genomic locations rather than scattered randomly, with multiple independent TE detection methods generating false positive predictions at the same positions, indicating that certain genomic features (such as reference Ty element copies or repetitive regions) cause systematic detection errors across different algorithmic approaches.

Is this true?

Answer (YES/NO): NO